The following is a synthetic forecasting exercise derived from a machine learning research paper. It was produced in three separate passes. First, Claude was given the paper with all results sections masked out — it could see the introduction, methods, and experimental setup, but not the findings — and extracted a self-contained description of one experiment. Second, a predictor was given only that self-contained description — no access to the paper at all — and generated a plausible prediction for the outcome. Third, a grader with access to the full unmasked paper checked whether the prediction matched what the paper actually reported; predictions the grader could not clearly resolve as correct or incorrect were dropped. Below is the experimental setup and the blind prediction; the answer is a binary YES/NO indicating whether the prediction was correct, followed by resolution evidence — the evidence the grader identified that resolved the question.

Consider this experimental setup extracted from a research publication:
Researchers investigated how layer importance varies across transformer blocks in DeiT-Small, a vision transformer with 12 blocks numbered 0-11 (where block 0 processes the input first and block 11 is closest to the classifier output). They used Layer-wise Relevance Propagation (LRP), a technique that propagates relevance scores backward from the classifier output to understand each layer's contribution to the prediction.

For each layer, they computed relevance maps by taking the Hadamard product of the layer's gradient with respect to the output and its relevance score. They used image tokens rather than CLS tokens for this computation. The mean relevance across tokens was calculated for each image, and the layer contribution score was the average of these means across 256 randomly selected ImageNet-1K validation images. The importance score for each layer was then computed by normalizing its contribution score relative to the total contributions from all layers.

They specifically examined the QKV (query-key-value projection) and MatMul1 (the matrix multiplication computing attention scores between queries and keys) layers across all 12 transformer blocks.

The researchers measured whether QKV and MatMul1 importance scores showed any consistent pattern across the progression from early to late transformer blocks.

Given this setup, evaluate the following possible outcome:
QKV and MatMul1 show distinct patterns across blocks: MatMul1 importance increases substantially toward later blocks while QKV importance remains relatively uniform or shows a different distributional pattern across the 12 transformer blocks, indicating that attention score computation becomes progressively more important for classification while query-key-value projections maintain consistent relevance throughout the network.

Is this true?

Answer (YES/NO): NO